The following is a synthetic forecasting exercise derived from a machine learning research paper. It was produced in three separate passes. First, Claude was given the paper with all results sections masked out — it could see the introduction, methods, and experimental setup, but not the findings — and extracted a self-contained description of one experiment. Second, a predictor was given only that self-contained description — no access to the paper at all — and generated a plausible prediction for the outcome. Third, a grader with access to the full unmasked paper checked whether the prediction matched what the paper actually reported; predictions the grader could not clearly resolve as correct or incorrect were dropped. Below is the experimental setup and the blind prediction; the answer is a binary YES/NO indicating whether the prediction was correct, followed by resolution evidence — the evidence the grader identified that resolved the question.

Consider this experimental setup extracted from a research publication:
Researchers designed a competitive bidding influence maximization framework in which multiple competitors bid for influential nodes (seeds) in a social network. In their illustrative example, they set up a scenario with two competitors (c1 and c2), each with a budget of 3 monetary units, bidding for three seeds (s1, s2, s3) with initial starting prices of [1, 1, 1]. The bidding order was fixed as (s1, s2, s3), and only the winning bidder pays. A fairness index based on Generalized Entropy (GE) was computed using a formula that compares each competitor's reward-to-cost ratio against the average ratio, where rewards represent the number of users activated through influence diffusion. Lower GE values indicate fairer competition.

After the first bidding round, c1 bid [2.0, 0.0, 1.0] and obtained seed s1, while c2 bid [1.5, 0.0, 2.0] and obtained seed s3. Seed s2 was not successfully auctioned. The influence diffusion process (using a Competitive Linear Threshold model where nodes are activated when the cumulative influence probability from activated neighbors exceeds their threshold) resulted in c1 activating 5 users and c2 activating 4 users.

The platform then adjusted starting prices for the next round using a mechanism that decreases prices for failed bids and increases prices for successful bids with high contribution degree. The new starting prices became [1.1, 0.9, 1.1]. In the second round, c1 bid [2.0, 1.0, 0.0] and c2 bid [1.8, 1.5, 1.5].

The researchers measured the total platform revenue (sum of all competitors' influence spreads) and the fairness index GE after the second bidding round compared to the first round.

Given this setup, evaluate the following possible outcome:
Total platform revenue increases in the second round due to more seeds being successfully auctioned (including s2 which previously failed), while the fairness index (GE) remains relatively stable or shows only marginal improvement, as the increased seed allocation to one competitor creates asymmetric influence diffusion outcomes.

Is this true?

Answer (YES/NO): YES